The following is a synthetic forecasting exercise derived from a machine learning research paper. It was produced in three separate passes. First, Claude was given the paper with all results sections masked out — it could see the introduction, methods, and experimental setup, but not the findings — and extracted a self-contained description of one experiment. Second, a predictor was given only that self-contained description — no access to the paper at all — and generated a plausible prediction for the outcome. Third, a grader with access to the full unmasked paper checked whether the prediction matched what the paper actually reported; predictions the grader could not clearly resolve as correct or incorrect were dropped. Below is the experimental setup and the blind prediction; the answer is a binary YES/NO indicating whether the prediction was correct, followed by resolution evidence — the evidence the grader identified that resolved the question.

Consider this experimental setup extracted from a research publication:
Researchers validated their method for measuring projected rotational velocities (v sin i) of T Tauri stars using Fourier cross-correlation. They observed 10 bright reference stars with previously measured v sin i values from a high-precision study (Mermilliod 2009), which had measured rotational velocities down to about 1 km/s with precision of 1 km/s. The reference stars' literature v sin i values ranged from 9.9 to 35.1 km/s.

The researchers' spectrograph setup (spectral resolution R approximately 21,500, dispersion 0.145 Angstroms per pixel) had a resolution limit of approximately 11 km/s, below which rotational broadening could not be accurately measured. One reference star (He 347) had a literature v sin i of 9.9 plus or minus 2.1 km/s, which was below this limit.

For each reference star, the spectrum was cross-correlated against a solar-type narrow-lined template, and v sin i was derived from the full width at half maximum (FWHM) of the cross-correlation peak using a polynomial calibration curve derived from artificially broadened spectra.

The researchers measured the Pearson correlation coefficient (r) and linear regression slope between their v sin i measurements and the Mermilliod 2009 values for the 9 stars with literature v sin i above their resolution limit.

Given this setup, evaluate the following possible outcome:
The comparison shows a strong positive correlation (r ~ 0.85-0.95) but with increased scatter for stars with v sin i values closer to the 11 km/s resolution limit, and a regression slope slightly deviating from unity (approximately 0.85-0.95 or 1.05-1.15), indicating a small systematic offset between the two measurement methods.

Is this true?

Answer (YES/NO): NO